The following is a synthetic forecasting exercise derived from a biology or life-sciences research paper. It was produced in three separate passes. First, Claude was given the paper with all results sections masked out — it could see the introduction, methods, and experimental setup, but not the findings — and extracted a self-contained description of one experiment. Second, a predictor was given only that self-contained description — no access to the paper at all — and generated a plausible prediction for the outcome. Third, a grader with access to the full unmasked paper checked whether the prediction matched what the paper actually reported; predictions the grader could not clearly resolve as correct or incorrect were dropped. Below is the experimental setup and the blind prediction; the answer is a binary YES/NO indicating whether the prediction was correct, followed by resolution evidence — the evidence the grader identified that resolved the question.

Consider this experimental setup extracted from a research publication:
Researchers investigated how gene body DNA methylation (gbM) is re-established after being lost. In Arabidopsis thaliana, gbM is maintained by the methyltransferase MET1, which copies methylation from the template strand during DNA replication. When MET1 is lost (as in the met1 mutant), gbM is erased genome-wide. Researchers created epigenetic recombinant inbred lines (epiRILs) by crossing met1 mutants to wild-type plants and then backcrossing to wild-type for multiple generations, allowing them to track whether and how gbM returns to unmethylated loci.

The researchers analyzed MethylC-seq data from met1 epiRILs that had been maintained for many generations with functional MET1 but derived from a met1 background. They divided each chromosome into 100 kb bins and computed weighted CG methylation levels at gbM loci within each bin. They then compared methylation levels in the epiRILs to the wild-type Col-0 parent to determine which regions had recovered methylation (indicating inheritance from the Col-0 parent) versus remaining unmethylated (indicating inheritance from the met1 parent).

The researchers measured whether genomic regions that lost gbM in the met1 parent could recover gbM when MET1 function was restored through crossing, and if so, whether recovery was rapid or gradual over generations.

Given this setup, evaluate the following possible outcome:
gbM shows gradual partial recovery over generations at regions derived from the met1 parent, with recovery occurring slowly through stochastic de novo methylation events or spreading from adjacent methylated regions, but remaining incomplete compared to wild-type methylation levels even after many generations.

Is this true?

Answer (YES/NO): YES